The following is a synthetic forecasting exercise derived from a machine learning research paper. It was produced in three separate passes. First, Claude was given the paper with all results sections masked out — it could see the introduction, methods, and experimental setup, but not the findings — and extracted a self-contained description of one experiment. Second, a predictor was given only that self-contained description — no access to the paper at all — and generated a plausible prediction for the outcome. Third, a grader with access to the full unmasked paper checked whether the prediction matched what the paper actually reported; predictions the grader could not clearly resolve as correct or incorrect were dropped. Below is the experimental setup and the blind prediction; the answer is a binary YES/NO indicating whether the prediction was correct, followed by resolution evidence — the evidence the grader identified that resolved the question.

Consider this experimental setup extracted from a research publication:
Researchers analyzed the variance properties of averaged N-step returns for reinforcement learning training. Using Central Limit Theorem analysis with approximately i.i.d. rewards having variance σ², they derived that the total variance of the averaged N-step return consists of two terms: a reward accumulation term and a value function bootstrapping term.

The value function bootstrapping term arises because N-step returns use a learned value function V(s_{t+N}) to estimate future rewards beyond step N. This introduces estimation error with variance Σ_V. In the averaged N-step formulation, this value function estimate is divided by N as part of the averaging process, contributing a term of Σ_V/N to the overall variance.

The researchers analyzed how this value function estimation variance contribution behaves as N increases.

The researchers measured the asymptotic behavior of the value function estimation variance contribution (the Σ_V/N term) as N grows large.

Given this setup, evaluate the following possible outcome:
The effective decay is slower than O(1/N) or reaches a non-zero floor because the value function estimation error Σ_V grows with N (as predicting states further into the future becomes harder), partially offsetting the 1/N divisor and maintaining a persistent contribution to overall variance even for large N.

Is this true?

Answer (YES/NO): NO